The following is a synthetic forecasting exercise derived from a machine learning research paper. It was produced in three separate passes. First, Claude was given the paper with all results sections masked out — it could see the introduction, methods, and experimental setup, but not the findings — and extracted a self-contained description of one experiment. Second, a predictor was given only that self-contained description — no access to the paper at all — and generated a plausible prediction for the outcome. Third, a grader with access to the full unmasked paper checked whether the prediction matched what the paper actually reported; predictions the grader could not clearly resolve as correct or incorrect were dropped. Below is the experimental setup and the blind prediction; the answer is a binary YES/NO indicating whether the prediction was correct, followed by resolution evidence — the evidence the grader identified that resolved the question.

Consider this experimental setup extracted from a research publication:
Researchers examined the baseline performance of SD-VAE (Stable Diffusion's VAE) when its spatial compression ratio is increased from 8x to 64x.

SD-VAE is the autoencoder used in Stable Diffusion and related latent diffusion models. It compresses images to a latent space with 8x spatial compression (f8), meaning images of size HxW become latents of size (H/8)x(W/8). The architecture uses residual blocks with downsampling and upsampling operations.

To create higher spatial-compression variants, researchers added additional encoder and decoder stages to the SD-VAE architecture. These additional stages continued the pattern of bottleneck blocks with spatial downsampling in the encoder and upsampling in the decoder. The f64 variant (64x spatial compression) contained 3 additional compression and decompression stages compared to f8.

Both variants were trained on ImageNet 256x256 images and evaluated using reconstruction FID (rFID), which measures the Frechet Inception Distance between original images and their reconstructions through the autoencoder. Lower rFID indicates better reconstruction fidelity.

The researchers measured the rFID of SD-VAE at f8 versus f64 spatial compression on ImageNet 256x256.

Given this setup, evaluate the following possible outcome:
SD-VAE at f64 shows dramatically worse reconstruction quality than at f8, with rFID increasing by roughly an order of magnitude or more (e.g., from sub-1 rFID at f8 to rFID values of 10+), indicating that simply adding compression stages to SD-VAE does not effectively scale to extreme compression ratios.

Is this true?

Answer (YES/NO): YES